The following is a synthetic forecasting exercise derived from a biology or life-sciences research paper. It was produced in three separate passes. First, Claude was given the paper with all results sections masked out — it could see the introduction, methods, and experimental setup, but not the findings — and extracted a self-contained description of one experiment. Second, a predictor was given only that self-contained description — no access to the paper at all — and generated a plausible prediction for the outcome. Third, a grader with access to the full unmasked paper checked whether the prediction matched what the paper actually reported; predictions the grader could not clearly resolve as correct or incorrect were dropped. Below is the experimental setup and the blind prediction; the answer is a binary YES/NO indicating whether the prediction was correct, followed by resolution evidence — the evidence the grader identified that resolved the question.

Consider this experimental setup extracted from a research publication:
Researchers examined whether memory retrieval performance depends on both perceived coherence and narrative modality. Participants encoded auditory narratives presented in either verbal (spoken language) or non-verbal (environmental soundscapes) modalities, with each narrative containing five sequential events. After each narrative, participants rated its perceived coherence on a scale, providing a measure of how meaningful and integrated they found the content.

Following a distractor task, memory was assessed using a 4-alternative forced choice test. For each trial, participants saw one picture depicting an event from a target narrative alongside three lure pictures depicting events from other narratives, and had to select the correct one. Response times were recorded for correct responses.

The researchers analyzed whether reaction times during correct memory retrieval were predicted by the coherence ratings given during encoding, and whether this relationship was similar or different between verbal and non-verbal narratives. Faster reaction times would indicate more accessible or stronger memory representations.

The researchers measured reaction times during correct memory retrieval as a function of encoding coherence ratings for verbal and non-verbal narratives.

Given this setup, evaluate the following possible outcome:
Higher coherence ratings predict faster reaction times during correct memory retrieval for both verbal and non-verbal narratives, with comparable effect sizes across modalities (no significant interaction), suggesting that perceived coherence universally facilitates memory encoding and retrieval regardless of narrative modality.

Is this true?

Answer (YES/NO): NO